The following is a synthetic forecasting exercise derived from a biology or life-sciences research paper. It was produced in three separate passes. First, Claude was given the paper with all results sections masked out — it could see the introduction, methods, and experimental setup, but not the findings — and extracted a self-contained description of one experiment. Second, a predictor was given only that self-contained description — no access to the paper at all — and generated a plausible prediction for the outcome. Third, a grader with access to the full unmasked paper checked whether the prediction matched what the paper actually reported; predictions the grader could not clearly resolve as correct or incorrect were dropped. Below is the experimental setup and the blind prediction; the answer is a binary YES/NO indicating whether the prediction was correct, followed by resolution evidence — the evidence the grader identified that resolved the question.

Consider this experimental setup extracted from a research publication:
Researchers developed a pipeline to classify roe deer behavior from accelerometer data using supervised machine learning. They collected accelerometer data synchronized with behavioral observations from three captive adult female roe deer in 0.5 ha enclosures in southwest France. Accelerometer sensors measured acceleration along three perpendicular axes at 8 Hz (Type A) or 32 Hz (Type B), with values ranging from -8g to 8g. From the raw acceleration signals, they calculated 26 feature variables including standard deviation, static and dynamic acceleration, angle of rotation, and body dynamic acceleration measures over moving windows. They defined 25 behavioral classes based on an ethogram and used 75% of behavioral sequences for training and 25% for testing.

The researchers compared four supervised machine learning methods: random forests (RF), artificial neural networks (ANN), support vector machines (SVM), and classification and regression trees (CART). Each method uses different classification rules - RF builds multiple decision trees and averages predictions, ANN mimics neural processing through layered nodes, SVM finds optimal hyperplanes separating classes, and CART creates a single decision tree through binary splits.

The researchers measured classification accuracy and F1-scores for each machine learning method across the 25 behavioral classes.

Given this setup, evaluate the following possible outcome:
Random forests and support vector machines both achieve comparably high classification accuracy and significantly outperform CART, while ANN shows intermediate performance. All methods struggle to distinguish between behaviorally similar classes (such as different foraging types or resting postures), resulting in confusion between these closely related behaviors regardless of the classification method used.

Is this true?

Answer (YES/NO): NO